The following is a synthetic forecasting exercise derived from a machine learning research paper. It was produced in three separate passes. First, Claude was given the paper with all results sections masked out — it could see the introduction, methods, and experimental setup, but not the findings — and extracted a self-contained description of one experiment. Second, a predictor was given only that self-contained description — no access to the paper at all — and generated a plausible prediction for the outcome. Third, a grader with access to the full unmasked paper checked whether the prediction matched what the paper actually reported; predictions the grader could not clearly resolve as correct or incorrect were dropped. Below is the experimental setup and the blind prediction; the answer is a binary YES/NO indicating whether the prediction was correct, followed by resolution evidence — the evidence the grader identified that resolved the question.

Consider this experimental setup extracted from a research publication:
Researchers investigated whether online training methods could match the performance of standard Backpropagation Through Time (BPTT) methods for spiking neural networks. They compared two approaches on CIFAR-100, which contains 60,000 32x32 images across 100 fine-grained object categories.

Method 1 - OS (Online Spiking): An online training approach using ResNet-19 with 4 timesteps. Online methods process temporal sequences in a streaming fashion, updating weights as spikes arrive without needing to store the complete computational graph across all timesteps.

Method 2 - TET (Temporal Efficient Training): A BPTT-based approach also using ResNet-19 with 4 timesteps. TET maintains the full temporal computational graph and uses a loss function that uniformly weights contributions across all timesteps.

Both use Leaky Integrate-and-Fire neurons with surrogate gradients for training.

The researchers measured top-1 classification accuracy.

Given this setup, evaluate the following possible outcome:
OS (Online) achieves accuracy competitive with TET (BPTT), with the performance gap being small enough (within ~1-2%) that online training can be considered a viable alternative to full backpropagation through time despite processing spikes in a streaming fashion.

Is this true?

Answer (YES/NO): NO